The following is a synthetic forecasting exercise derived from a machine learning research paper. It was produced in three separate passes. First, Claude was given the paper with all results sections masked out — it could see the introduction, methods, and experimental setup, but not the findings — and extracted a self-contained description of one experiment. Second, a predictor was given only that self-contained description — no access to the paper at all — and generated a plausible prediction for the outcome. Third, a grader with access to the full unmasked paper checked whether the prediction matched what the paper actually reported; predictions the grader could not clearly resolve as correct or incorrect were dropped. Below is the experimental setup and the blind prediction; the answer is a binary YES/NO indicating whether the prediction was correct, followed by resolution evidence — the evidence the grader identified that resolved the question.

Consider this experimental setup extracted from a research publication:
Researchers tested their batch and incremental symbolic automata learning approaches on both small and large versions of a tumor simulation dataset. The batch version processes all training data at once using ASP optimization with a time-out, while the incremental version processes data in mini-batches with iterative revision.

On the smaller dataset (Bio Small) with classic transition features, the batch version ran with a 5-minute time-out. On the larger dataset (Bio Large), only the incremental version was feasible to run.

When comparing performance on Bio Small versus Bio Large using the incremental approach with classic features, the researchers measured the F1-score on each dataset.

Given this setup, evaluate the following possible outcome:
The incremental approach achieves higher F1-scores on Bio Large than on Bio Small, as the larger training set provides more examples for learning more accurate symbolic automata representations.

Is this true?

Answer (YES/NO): NO